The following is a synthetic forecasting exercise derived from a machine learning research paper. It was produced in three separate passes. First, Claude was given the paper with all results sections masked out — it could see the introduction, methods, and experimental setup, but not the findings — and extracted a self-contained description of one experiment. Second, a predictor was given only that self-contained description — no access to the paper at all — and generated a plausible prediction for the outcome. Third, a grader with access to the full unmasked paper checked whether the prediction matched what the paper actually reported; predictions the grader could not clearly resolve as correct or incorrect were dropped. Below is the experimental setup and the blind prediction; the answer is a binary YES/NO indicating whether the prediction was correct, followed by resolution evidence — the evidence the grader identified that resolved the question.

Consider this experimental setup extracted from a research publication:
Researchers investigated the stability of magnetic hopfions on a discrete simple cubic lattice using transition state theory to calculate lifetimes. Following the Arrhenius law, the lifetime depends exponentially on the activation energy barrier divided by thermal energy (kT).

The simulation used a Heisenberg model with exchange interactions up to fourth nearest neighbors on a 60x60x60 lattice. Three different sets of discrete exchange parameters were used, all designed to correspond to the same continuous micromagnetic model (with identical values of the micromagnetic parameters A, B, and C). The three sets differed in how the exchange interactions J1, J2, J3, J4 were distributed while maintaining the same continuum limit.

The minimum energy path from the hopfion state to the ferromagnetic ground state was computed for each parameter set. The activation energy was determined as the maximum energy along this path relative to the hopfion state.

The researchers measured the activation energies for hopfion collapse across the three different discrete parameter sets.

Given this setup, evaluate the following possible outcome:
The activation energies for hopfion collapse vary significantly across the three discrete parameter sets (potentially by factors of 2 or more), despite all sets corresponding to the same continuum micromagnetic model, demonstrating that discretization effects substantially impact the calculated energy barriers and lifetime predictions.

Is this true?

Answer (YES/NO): YES